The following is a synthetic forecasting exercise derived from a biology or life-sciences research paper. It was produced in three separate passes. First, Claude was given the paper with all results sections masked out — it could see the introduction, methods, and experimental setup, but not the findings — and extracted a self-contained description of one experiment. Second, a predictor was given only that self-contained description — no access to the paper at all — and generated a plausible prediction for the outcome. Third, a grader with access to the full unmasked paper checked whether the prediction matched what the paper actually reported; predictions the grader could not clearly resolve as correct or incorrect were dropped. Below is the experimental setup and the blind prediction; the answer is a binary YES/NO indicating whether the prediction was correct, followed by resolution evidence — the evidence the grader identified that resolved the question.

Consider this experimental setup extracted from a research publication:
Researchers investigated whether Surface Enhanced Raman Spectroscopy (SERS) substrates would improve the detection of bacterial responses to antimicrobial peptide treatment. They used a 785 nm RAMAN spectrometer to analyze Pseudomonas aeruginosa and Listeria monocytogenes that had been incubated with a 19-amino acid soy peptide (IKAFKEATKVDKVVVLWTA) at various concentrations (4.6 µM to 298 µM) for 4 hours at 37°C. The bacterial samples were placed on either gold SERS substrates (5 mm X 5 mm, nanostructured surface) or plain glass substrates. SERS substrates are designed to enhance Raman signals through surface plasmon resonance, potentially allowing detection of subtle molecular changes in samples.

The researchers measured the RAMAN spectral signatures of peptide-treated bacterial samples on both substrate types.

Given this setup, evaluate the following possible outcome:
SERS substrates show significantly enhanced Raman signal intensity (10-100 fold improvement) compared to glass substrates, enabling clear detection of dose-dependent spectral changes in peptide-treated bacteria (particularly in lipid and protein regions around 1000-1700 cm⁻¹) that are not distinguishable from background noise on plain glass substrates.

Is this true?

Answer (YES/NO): NO